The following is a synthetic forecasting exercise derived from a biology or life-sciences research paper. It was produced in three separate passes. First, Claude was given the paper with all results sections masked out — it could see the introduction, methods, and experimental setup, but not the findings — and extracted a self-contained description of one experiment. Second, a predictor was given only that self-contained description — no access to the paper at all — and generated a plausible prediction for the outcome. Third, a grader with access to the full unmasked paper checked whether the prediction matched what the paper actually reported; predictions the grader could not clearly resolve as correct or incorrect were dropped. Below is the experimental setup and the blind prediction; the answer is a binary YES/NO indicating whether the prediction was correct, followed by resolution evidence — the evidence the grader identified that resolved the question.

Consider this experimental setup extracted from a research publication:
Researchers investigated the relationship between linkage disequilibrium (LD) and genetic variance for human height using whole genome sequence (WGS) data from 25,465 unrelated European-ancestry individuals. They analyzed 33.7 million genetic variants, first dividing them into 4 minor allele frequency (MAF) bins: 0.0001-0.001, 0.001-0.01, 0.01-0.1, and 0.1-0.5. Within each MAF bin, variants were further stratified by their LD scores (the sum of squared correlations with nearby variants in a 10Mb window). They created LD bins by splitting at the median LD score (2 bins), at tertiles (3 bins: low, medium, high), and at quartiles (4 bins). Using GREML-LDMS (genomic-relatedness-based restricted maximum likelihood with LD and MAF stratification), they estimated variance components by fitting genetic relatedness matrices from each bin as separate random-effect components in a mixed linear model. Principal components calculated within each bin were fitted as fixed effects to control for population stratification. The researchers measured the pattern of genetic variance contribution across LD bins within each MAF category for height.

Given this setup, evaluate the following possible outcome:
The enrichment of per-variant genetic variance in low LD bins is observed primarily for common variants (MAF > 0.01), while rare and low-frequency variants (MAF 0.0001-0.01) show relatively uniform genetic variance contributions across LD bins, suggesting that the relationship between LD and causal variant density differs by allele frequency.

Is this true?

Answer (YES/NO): NO